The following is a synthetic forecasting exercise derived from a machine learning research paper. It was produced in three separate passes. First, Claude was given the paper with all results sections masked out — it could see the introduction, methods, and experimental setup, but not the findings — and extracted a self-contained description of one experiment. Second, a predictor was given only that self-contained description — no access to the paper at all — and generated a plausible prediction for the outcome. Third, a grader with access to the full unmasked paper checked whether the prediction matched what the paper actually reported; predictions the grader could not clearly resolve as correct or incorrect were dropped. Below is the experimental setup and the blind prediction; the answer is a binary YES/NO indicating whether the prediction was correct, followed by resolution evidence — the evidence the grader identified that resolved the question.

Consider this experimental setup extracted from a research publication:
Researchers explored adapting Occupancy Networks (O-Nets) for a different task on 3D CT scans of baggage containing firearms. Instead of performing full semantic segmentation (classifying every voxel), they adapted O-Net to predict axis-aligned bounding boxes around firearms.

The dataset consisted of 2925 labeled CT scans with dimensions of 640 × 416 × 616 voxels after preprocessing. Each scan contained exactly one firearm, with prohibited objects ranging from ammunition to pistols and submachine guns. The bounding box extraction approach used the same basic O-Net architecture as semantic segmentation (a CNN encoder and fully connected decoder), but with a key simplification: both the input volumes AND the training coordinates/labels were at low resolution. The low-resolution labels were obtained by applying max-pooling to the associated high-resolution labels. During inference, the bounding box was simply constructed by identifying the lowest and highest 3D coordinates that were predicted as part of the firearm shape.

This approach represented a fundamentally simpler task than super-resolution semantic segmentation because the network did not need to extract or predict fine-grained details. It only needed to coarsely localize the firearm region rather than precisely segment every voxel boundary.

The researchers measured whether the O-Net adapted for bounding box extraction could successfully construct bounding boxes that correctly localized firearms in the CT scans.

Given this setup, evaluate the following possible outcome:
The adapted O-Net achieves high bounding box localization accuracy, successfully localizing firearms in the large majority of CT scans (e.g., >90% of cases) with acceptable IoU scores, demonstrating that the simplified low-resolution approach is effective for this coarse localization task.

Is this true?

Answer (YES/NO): NO